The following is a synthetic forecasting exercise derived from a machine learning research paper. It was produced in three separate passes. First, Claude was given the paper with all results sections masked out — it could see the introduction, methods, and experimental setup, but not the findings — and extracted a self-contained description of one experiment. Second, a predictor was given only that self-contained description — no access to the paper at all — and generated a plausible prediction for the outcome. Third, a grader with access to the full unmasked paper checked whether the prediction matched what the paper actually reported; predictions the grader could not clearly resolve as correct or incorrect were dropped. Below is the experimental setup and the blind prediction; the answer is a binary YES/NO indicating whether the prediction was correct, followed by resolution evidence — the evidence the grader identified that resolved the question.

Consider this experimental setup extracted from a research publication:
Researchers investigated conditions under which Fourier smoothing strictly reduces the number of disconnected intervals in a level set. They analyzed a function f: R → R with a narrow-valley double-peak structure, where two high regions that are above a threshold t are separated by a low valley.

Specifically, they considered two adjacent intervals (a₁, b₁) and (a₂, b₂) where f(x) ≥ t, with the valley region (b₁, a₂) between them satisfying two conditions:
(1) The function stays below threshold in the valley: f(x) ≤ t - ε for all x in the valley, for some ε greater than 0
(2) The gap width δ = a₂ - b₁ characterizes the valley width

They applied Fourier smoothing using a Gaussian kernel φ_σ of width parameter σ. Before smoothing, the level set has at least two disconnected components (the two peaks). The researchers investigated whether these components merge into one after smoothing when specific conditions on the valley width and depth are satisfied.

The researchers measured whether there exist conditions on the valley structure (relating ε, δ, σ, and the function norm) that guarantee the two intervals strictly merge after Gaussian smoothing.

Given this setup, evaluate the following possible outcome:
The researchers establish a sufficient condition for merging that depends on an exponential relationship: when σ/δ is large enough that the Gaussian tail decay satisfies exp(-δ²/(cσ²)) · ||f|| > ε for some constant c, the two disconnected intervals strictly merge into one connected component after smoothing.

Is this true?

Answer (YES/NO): NO